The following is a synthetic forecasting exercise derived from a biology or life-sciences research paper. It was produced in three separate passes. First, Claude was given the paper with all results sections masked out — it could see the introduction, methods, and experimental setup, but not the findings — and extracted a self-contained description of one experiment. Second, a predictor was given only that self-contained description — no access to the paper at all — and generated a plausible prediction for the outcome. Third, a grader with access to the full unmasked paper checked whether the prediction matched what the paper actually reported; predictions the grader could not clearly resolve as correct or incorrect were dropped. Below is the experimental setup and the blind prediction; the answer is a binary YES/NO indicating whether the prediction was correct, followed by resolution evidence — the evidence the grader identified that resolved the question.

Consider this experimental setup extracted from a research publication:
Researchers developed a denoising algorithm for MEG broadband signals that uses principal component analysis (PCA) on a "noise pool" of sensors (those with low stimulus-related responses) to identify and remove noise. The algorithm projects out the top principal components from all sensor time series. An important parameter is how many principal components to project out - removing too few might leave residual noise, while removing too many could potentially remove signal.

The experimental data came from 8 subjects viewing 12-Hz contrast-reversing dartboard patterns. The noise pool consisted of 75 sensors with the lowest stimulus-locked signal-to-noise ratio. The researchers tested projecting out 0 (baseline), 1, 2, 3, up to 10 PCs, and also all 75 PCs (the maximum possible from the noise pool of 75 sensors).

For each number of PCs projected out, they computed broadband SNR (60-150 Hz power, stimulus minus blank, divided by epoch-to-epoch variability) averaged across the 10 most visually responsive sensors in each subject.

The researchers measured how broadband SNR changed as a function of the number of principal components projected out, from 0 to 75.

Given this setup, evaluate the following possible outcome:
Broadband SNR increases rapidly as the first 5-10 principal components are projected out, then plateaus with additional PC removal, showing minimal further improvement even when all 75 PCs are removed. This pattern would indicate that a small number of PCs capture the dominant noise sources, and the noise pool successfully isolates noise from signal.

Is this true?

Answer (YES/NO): YES